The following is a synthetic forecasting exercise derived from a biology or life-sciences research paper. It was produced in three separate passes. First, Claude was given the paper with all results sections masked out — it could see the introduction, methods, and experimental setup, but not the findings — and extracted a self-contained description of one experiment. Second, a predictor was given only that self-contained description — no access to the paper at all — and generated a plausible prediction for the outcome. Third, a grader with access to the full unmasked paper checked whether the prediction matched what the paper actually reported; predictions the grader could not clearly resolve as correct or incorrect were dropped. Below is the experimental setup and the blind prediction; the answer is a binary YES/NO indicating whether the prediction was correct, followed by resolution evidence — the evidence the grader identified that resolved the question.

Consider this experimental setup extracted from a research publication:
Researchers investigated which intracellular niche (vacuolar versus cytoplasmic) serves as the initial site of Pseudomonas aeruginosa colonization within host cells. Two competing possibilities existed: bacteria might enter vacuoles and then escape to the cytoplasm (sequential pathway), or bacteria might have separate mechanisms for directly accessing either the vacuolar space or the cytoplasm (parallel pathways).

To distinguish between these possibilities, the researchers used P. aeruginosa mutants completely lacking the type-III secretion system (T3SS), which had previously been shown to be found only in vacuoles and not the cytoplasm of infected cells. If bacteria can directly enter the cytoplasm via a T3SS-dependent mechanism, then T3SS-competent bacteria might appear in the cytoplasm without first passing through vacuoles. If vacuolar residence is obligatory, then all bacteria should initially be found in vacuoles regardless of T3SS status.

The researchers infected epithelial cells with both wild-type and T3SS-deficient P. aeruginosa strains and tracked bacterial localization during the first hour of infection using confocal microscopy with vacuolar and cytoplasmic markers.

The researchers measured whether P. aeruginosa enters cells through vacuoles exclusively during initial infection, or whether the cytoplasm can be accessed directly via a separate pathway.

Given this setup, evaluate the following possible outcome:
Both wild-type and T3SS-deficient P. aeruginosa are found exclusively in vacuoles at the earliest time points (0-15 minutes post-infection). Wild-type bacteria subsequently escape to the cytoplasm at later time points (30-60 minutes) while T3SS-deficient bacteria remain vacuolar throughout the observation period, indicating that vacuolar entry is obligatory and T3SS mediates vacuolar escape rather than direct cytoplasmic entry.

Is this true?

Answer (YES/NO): NO